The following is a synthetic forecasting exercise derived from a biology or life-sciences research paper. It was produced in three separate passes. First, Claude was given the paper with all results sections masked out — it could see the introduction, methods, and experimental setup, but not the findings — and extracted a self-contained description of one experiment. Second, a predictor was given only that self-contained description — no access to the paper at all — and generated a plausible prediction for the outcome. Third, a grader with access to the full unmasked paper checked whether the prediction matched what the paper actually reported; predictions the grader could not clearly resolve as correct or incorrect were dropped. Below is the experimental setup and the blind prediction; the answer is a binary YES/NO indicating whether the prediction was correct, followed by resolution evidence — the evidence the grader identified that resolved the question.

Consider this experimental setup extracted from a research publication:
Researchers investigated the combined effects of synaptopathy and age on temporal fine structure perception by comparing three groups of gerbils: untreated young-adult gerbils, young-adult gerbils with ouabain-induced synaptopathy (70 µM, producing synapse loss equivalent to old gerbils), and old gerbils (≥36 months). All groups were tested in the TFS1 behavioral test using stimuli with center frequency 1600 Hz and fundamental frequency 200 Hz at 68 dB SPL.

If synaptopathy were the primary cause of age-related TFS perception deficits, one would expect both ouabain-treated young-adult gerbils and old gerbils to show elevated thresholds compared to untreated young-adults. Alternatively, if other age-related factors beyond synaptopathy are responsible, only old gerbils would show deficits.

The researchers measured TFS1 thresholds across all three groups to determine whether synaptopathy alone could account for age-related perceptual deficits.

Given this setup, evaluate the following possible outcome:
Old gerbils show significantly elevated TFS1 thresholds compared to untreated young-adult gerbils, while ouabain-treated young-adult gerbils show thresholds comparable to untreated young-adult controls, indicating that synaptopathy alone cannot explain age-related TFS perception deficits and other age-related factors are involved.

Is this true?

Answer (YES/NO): YES